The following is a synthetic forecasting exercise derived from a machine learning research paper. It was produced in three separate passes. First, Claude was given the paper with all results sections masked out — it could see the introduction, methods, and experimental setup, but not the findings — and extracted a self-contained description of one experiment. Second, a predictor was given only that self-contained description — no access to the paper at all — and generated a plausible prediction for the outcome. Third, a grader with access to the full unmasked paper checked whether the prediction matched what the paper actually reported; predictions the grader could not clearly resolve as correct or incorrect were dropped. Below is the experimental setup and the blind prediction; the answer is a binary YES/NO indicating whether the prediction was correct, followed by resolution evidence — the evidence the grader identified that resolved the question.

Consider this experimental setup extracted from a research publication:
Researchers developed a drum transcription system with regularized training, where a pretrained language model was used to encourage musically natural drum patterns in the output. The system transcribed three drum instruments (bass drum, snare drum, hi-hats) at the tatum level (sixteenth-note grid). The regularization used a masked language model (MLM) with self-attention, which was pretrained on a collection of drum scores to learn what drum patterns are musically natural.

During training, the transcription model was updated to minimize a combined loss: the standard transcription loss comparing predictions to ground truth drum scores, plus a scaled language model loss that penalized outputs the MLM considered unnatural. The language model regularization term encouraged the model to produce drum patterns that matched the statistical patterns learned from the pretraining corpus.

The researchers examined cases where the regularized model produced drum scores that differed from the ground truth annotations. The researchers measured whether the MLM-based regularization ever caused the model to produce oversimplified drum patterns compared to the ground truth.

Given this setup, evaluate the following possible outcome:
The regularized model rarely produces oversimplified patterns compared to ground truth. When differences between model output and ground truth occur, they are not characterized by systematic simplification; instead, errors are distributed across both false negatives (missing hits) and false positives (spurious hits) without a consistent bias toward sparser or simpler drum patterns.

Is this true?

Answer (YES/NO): NO